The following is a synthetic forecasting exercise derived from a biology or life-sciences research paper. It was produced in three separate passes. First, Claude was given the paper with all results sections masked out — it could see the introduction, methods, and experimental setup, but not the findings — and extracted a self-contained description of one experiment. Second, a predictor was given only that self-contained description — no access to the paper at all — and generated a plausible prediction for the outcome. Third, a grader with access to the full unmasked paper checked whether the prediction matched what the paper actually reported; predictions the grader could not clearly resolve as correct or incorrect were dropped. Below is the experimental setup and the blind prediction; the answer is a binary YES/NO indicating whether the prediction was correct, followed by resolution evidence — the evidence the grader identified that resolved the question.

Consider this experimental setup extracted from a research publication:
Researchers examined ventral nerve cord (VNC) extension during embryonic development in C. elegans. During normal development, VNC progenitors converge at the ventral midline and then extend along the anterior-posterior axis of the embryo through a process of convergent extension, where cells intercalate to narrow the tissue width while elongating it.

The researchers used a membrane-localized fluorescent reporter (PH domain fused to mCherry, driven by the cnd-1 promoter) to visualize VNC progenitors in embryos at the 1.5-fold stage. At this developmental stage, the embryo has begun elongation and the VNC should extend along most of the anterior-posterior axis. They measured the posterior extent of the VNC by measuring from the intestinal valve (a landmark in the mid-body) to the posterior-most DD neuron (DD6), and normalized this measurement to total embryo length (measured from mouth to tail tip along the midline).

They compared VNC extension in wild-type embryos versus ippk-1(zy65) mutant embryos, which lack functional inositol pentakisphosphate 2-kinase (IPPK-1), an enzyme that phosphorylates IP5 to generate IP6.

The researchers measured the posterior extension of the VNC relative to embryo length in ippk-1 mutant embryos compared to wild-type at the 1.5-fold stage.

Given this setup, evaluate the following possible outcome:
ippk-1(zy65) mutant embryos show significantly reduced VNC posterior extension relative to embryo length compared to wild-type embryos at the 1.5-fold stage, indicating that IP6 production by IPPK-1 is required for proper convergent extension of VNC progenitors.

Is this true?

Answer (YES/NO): YES